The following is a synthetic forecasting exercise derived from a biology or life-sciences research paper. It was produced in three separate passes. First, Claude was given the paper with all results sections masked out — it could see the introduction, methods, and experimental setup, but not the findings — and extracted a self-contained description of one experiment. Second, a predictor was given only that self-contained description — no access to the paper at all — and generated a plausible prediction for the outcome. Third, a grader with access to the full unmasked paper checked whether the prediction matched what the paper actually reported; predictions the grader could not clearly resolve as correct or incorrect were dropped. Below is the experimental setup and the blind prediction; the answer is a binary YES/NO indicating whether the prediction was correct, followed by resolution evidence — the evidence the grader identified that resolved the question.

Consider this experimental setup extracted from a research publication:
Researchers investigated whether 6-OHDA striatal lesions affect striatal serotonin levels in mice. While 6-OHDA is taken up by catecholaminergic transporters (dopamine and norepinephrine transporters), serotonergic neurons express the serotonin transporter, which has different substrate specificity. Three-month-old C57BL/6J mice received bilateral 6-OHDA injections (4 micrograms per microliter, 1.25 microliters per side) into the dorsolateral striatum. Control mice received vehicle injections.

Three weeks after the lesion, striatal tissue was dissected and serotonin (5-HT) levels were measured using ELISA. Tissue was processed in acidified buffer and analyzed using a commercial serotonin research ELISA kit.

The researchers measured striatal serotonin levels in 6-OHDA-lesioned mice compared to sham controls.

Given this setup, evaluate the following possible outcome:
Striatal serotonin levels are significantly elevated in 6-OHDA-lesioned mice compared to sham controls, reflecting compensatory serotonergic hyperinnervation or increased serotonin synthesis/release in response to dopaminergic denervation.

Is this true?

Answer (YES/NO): NO